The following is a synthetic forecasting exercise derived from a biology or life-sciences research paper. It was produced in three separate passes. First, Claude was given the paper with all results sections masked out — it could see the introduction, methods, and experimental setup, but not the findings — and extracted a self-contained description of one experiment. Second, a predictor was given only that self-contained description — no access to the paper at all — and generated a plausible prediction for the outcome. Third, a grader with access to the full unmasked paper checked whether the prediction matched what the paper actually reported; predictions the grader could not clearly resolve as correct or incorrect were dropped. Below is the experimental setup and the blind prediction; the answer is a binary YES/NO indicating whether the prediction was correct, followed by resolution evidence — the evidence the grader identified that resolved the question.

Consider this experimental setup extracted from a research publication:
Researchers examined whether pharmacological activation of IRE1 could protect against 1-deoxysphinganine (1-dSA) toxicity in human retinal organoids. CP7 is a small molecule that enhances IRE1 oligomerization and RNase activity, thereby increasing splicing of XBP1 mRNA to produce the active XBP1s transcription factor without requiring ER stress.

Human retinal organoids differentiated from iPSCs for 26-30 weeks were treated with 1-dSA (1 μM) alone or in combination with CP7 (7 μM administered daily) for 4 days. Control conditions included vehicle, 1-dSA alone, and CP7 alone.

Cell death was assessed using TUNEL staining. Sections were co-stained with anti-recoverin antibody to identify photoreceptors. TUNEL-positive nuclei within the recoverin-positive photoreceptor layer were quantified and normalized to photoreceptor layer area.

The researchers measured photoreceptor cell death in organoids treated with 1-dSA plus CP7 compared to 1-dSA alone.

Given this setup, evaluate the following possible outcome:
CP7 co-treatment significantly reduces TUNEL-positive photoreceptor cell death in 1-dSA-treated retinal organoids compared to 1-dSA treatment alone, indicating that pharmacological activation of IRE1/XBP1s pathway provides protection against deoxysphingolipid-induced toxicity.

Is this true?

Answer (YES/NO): NO